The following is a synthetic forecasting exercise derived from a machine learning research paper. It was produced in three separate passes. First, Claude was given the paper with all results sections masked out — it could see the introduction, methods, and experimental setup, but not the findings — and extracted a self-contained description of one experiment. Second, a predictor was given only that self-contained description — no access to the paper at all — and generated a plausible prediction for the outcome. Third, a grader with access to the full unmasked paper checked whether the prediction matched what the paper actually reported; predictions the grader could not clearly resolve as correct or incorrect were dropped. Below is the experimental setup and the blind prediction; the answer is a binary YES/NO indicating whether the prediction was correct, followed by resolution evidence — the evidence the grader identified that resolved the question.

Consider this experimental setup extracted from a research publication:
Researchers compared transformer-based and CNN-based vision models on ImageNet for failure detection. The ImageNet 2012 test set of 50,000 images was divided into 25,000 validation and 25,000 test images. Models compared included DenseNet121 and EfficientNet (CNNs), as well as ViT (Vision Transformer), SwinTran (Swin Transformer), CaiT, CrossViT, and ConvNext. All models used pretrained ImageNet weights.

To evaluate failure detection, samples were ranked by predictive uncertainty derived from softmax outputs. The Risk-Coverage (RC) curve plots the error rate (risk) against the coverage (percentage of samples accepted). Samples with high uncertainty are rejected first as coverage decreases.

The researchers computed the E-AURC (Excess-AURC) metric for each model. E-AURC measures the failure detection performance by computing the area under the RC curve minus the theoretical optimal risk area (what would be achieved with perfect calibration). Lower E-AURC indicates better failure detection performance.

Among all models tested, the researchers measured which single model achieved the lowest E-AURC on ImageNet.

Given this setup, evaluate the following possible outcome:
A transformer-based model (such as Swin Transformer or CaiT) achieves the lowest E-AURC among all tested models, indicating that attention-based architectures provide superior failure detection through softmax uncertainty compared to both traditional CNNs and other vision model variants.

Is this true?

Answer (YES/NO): YES